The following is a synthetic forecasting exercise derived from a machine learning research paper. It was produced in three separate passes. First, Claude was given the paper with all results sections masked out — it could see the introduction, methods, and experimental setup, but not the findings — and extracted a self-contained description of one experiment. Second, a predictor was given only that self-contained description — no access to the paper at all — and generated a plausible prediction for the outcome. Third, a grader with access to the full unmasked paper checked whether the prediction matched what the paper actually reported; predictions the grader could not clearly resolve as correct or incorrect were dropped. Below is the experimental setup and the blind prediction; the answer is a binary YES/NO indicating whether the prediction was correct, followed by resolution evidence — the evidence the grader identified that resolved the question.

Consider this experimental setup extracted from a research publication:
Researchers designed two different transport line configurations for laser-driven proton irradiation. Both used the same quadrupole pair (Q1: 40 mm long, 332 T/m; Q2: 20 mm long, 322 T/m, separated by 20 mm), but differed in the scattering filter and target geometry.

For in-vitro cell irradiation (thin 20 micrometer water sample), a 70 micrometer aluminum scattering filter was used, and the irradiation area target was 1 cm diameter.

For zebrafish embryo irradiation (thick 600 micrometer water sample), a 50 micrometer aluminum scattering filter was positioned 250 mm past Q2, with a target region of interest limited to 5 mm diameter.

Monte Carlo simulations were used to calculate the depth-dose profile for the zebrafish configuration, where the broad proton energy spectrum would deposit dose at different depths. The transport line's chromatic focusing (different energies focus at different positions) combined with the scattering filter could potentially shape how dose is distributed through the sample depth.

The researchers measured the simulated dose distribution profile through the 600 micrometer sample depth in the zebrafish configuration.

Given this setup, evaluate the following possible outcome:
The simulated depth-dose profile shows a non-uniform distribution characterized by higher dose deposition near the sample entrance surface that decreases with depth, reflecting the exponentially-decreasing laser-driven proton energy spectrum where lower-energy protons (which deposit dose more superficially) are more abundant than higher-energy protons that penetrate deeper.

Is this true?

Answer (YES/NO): NO